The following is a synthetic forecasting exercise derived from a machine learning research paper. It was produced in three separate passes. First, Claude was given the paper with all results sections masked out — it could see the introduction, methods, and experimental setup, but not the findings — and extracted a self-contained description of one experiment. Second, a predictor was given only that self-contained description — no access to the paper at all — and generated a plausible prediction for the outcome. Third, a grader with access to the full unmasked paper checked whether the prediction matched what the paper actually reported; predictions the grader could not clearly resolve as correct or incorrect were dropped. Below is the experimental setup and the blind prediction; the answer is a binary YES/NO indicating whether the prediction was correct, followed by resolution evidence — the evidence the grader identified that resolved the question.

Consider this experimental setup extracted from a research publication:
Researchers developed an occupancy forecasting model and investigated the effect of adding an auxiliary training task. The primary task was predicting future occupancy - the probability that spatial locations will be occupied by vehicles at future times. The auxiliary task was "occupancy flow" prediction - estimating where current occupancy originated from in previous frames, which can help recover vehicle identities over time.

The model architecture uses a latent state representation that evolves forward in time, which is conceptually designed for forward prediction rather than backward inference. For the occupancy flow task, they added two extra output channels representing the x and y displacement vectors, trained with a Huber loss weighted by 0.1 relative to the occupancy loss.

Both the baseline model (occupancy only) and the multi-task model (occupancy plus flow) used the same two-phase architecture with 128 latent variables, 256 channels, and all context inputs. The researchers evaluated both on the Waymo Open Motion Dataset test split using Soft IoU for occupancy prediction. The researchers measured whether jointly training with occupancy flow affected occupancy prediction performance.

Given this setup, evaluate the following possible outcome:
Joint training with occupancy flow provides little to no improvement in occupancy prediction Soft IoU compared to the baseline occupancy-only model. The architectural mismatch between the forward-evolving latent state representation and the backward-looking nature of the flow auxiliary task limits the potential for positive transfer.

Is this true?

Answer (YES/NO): NO